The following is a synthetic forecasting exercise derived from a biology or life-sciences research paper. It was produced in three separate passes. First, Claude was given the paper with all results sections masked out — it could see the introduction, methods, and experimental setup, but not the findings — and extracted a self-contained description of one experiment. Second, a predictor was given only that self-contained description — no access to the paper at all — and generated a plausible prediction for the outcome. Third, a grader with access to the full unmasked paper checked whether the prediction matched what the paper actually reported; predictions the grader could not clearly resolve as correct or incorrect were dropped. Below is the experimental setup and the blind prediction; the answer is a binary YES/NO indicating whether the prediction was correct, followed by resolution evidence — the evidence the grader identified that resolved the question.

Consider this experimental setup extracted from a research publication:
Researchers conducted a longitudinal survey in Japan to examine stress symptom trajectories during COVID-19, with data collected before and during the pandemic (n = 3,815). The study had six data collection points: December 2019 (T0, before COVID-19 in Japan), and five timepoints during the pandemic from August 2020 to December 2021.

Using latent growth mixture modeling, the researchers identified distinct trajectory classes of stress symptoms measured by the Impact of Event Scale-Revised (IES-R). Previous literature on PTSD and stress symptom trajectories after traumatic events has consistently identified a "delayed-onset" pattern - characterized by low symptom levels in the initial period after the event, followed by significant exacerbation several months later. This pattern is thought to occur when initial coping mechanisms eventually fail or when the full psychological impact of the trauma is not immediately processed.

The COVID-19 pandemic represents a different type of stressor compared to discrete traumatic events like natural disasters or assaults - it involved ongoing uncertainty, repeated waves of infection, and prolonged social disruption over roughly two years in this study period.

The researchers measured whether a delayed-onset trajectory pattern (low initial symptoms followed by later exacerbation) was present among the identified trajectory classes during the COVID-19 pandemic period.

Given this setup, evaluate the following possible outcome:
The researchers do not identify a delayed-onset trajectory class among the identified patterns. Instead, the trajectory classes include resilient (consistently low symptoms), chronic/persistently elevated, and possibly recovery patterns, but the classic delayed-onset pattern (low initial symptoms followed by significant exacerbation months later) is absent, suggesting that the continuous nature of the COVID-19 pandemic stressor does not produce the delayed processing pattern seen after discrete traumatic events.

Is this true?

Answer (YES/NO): YES